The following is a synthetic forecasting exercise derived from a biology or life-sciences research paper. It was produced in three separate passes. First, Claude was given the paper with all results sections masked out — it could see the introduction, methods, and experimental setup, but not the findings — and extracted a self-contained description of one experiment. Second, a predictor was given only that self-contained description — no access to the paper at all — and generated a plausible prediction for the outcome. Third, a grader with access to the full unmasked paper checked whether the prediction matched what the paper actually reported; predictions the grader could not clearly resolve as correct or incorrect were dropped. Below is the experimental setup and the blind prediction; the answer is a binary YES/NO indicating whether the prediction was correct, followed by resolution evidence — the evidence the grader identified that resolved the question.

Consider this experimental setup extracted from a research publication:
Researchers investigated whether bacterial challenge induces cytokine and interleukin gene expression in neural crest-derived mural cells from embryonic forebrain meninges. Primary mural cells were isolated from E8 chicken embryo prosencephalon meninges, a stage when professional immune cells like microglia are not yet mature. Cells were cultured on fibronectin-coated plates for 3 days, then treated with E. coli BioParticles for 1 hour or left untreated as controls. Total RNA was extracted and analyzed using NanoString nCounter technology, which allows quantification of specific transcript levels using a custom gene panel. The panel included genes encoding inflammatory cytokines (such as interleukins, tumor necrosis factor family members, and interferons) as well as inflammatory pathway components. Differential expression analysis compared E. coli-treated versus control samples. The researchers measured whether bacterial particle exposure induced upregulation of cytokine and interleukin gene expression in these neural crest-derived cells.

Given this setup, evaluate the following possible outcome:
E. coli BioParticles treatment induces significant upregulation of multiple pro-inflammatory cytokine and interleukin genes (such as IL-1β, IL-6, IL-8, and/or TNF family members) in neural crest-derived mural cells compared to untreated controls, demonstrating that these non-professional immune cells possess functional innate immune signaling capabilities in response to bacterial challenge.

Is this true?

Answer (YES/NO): YES